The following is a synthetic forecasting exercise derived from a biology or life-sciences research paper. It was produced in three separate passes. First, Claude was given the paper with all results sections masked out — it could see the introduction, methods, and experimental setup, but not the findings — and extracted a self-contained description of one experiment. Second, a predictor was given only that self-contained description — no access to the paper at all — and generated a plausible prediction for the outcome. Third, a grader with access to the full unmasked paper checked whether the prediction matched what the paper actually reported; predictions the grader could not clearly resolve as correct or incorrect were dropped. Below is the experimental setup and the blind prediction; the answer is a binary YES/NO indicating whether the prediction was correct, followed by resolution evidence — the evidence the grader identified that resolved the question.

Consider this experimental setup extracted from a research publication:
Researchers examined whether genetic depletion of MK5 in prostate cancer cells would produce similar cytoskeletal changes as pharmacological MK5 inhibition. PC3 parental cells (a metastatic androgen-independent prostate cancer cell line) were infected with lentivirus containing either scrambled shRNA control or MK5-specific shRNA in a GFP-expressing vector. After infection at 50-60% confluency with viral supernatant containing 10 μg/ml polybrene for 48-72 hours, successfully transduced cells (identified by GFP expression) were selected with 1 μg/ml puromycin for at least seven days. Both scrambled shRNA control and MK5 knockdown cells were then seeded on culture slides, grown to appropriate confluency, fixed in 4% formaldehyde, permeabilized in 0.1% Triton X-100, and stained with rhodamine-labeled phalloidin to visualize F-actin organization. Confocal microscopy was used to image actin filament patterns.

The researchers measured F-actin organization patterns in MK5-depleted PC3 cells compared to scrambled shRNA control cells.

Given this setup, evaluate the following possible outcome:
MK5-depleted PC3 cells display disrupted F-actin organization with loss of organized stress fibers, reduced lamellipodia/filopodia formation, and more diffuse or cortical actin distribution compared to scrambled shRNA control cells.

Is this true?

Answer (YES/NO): NO